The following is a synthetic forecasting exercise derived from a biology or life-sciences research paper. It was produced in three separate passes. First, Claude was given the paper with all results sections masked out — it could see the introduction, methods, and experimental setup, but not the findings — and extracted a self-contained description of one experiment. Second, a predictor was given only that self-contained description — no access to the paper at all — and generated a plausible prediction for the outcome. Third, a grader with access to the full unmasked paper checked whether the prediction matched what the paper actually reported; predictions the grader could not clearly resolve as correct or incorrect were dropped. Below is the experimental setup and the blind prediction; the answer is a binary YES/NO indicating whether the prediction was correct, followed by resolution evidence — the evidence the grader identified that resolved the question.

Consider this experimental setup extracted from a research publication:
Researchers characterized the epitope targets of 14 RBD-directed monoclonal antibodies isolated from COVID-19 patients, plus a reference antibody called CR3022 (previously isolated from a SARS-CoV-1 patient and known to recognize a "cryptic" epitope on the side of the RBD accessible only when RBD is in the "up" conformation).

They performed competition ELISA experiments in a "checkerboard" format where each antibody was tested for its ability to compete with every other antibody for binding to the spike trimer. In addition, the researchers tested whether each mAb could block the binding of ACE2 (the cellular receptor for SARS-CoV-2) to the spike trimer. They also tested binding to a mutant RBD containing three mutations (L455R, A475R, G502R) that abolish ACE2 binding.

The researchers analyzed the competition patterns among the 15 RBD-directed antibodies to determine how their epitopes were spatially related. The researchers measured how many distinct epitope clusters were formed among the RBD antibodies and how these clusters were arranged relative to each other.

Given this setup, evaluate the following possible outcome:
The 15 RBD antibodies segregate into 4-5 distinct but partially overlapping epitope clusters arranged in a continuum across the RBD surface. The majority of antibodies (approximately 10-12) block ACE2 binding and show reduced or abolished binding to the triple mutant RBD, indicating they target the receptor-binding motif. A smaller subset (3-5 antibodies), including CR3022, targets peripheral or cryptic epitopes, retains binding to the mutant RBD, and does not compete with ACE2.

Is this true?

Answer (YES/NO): NO